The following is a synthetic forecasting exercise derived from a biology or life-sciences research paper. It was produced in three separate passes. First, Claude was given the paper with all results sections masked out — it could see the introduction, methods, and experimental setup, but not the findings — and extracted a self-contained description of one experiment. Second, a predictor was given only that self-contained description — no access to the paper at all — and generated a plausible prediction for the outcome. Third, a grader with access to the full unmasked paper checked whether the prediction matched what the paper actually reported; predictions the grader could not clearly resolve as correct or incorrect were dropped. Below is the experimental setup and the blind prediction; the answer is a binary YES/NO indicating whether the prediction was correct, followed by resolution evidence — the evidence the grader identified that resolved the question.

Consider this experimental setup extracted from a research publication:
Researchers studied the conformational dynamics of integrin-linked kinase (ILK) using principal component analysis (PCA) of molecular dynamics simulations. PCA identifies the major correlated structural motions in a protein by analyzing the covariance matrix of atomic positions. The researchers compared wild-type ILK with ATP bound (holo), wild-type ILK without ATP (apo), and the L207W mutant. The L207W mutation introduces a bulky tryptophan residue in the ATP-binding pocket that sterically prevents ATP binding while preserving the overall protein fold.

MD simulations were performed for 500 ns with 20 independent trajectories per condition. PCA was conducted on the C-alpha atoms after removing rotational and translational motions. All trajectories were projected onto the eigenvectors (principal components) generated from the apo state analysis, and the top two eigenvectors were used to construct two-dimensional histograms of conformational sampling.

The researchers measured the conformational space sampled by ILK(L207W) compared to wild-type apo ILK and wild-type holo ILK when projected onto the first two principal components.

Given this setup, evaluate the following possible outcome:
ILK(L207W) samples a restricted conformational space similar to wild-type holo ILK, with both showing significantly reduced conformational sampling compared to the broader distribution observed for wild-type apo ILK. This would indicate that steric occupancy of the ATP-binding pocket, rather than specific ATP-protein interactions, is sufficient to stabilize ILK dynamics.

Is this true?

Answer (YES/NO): NO